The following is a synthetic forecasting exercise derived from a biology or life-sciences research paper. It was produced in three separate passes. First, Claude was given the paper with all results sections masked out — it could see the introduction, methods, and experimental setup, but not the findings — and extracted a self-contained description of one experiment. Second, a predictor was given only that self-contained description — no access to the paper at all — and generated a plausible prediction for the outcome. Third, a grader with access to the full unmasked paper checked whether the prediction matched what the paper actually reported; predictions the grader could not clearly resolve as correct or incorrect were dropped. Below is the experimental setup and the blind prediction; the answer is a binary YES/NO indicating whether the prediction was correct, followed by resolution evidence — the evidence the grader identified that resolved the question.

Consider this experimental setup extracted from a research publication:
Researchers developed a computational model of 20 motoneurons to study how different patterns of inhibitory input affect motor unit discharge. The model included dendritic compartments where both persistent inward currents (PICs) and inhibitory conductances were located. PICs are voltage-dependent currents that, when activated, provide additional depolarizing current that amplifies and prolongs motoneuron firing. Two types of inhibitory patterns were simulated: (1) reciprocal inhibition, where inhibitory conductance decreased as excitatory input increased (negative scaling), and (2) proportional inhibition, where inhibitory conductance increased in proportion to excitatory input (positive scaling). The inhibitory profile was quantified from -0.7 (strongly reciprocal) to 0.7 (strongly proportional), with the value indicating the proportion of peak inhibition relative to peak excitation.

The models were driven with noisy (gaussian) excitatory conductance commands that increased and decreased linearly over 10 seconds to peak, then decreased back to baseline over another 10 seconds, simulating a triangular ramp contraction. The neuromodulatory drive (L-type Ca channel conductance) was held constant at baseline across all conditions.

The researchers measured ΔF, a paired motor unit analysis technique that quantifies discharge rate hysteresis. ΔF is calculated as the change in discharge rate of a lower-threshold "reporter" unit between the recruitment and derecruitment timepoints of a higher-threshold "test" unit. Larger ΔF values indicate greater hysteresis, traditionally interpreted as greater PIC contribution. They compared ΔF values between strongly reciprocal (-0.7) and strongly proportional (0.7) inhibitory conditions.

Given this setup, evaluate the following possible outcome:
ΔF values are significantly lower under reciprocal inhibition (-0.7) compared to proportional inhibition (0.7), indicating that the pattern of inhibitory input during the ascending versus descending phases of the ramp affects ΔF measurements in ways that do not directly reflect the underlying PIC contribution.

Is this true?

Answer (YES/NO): NO